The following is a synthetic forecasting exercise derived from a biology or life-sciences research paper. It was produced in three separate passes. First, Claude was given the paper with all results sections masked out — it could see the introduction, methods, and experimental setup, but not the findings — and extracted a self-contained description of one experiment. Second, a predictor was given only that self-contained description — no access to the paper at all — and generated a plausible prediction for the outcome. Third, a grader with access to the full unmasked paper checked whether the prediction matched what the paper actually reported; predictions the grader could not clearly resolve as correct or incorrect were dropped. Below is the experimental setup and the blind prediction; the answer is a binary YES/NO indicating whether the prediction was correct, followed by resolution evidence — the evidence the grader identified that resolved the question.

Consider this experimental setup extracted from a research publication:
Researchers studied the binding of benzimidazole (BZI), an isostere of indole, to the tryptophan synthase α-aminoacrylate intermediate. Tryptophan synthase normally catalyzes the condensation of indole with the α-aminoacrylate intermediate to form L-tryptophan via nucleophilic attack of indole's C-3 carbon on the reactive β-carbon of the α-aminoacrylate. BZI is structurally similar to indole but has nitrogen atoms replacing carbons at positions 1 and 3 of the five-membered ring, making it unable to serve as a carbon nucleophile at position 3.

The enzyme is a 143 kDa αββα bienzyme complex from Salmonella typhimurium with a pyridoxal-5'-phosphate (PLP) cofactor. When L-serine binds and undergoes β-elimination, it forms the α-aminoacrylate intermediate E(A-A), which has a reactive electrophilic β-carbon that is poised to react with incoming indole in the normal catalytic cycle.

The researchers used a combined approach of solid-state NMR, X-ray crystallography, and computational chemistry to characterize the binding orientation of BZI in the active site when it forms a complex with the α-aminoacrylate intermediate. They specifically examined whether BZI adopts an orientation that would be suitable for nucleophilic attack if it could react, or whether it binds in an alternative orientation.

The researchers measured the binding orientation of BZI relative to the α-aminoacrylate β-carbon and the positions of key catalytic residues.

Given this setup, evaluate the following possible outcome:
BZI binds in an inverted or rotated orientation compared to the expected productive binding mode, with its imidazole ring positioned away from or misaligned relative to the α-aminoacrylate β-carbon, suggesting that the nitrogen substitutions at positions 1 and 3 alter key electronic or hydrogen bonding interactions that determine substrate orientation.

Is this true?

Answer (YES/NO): NO